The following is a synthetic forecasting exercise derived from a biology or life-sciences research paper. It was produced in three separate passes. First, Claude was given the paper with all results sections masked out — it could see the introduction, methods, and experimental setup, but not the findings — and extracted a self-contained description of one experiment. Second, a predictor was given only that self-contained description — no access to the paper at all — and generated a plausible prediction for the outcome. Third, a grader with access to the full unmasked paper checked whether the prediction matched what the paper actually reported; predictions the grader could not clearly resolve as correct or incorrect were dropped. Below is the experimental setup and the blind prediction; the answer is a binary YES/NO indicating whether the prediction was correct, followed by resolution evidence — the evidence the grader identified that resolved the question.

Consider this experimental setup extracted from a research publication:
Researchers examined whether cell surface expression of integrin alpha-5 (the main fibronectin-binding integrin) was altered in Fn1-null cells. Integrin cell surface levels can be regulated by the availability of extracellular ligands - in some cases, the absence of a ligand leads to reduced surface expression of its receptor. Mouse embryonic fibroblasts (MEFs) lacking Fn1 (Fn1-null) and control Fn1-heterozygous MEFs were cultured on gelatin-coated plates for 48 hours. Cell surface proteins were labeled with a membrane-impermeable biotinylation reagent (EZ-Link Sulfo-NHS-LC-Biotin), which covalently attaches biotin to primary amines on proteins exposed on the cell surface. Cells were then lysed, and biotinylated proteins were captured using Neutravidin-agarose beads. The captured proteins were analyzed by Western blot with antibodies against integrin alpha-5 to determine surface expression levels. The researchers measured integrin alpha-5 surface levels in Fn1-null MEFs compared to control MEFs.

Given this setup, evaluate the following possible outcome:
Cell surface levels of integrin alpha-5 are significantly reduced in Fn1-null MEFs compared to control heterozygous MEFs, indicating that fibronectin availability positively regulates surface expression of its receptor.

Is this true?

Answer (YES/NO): NO